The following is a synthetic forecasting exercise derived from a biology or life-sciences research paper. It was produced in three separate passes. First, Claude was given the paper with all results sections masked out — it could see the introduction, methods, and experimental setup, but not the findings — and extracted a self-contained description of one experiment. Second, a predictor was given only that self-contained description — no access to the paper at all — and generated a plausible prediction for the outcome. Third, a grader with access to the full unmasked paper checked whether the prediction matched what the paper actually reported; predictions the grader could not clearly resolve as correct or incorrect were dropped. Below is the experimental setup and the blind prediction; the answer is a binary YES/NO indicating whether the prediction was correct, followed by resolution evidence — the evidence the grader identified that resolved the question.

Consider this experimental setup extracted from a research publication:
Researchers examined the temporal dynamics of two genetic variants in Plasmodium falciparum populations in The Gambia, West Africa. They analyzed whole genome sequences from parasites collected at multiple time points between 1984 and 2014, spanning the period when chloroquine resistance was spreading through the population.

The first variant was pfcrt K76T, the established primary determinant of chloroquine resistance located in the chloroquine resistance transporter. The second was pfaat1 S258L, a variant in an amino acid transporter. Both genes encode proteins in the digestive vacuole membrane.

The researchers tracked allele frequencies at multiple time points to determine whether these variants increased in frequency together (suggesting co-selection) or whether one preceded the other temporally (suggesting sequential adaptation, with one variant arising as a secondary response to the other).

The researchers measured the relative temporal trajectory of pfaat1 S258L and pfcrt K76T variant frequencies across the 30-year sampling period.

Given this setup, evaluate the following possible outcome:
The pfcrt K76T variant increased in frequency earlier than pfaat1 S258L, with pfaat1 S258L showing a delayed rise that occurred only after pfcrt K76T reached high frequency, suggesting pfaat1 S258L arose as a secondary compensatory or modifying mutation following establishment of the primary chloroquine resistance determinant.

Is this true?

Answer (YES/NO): NO